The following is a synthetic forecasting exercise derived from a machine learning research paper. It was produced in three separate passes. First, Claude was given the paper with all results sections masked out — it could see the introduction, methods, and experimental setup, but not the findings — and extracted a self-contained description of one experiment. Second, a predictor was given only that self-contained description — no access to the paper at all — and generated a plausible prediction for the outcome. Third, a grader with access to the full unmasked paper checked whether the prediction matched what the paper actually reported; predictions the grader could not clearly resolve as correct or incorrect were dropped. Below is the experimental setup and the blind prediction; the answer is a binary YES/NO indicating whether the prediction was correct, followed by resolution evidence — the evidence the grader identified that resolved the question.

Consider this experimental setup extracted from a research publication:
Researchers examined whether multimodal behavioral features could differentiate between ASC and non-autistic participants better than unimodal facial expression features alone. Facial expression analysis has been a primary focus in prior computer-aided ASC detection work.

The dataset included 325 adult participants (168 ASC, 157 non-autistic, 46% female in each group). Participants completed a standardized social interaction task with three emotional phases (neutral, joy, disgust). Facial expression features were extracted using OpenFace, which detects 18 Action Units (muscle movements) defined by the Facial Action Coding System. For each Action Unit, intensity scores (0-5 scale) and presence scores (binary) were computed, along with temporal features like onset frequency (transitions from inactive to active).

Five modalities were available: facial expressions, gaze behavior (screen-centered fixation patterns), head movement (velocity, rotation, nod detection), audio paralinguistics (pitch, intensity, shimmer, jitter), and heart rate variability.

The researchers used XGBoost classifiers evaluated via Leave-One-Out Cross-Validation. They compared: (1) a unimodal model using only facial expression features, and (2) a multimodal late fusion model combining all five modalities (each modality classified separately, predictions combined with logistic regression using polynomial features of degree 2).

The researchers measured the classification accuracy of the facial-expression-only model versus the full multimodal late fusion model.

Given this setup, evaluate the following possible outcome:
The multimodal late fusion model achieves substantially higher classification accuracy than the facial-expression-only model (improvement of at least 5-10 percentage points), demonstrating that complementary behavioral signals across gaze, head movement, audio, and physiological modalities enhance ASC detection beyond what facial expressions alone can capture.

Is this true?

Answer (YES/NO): NO